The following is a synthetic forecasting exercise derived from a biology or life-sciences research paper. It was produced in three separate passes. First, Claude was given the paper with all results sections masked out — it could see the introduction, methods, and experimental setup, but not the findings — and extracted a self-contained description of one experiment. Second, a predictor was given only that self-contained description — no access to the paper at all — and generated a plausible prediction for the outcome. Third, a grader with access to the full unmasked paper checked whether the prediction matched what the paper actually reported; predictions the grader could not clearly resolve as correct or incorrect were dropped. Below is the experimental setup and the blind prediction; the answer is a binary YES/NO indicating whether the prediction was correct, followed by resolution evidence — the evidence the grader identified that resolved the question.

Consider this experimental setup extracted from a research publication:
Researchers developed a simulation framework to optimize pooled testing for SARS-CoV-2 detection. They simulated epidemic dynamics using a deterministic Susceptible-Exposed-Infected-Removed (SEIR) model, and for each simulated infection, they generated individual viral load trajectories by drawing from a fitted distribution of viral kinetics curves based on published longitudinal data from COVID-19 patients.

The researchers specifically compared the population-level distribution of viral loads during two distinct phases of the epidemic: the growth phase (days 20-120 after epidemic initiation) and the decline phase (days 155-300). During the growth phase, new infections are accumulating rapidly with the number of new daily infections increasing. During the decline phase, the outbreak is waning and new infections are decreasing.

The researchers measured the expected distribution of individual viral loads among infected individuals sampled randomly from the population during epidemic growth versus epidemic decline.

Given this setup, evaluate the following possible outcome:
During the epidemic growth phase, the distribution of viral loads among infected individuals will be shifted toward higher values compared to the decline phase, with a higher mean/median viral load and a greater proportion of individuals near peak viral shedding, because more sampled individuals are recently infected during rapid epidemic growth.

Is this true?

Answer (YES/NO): YES